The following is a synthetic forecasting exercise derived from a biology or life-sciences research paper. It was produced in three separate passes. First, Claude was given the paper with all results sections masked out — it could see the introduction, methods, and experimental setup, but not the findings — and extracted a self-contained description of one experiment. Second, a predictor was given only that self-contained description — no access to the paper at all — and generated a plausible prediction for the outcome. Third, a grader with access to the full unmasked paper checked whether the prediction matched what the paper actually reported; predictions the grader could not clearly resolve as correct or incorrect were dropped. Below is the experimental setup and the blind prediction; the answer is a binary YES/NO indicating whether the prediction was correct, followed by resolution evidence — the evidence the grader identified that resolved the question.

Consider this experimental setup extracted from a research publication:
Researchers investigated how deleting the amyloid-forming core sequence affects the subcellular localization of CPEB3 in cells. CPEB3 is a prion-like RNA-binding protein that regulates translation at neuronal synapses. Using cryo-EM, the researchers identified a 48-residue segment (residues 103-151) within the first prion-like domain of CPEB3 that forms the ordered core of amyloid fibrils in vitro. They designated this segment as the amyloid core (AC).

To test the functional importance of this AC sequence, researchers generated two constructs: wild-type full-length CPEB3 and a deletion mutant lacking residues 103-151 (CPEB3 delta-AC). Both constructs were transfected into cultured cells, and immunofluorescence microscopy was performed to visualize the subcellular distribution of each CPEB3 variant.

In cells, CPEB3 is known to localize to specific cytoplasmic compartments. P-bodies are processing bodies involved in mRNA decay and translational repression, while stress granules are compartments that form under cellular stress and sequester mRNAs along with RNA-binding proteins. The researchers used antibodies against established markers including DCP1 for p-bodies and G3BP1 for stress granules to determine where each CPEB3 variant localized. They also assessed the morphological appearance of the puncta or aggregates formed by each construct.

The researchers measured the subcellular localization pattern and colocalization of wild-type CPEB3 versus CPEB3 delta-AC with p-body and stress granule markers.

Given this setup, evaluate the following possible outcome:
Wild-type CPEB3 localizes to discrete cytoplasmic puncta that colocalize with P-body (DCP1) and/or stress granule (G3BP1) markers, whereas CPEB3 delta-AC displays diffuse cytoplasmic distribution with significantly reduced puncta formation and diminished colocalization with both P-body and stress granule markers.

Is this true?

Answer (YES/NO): NO